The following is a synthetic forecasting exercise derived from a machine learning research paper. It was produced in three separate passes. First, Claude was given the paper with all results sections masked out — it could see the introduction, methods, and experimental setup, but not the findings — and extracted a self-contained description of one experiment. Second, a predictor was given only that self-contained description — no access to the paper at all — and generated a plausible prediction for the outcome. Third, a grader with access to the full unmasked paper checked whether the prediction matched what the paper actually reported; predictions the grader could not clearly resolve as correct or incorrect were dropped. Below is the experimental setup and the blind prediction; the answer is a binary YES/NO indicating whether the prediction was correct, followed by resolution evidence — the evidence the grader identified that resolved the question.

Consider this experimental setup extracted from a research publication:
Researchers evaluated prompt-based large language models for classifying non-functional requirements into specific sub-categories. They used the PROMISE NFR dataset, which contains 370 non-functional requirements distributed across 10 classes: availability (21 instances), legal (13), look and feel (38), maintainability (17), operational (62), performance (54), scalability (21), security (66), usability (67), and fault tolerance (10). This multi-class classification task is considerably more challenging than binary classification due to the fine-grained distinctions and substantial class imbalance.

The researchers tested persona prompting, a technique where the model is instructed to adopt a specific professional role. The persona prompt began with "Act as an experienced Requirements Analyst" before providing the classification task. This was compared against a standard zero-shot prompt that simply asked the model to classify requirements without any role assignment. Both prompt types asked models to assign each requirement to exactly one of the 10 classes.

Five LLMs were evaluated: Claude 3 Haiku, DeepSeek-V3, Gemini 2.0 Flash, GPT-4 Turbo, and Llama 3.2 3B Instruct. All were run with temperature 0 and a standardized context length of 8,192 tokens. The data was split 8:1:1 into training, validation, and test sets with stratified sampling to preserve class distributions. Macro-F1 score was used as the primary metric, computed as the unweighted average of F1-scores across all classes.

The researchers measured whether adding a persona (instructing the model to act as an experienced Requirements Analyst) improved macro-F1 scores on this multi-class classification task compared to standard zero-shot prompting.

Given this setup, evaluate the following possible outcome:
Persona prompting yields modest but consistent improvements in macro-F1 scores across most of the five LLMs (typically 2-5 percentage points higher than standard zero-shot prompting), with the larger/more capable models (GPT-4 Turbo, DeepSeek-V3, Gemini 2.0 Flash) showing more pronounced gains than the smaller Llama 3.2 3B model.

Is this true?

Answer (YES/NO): NO